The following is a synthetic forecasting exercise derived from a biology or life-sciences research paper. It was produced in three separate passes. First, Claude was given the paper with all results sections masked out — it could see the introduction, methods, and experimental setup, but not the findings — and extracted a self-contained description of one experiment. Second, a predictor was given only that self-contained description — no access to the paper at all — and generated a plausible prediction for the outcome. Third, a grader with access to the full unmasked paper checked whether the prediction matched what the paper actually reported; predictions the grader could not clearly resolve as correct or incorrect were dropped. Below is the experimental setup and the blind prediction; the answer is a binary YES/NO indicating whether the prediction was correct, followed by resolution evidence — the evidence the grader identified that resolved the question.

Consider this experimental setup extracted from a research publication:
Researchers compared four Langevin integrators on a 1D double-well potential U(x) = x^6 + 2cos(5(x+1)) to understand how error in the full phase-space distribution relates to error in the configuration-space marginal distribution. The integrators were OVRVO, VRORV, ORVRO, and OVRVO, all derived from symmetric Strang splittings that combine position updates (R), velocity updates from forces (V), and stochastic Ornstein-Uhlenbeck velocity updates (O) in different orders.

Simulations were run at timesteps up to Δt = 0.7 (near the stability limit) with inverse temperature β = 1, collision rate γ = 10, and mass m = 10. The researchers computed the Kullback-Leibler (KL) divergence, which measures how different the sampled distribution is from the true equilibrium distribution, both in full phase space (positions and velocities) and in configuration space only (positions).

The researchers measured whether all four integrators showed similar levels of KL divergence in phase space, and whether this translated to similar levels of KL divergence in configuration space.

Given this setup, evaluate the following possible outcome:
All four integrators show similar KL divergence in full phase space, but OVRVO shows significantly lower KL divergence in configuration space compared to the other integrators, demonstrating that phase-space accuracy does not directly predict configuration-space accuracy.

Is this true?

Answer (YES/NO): NO